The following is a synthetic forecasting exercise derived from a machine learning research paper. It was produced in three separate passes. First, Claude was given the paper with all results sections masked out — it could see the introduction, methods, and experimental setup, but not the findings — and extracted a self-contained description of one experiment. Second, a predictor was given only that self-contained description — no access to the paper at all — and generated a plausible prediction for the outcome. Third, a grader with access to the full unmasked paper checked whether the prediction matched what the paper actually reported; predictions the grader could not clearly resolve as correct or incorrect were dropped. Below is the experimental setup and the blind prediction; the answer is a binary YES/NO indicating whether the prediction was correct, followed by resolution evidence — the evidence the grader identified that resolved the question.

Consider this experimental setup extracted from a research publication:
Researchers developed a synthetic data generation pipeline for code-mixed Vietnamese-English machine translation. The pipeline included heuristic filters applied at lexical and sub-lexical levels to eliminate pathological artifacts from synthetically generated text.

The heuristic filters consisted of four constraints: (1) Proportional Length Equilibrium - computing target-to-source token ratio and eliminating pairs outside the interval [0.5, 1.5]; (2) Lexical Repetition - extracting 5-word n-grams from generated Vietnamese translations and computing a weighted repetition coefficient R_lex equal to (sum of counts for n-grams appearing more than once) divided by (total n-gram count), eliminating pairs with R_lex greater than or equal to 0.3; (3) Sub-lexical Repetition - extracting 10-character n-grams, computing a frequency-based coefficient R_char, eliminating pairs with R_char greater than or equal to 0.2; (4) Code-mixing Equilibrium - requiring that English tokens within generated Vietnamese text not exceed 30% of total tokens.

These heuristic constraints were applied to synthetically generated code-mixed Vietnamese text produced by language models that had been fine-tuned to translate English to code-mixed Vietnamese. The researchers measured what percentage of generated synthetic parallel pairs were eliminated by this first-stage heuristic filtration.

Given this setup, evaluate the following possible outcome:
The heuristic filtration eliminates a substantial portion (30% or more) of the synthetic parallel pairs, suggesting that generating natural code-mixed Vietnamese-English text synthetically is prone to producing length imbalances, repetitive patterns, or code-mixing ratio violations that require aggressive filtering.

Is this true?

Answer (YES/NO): YES